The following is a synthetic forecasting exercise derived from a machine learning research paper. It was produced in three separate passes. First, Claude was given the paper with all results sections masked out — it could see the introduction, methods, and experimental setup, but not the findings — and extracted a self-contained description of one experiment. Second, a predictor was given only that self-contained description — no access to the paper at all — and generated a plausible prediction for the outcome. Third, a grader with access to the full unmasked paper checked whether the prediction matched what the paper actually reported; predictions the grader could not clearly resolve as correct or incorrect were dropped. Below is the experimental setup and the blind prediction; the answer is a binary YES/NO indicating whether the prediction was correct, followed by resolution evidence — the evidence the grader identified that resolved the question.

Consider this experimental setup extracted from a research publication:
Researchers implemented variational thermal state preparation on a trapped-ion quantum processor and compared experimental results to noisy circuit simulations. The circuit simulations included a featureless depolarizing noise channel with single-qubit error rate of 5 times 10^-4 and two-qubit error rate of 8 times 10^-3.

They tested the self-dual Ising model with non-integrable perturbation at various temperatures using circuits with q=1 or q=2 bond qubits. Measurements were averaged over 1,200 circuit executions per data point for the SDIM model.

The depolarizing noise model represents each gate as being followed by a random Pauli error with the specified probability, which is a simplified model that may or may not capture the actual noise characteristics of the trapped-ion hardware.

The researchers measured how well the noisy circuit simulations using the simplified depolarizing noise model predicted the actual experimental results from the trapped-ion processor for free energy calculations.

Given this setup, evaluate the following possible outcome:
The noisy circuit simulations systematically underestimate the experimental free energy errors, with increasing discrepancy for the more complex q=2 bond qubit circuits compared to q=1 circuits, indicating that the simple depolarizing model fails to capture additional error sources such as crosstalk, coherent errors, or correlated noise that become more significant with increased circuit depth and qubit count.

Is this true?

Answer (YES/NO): NO